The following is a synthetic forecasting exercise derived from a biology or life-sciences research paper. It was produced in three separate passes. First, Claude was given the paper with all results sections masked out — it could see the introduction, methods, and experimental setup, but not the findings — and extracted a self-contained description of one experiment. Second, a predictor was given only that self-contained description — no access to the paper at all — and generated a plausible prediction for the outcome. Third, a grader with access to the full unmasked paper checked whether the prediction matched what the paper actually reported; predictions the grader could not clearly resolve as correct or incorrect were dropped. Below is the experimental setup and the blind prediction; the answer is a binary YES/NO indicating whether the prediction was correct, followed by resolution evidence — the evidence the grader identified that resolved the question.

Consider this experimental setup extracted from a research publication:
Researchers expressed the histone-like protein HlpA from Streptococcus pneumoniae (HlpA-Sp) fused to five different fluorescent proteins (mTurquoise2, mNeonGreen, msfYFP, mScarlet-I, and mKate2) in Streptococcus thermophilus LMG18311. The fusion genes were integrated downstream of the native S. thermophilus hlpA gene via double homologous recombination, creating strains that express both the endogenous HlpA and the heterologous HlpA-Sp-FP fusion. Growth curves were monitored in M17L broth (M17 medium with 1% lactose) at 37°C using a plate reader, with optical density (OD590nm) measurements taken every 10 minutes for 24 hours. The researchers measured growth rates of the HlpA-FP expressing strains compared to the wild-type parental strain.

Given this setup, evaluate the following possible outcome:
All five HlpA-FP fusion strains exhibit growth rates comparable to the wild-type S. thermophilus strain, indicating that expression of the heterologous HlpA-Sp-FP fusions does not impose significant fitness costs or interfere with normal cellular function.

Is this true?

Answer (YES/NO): YES